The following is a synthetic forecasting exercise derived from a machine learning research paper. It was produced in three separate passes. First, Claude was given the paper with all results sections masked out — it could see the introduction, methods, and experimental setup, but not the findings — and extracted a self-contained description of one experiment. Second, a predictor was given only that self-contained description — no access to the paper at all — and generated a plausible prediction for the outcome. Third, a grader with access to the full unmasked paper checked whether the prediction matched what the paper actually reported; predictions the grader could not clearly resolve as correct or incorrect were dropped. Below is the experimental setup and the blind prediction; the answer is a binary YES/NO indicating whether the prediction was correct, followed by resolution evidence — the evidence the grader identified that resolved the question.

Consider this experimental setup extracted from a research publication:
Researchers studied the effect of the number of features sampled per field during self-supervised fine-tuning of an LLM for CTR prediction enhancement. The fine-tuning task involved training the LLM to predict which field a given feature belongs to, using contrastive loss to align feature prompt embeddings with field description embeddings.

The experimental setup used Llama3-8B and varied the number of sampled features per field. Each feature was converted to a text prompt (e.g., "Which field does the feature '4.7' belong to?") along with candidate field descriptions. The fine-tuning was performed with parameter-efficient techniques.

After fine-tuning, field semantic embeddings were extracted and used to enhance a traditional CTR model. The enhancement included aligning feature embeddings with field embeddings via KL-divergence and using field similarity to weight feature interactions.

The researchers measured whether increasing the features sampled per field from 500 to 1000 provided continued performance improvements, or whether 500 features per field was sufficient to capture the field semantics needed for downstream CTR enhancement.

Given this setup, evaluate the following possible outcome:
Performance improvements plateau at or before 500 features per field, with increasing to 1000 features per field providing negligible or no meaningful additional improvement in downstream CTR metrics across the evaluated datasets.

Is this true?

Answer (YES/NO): NO